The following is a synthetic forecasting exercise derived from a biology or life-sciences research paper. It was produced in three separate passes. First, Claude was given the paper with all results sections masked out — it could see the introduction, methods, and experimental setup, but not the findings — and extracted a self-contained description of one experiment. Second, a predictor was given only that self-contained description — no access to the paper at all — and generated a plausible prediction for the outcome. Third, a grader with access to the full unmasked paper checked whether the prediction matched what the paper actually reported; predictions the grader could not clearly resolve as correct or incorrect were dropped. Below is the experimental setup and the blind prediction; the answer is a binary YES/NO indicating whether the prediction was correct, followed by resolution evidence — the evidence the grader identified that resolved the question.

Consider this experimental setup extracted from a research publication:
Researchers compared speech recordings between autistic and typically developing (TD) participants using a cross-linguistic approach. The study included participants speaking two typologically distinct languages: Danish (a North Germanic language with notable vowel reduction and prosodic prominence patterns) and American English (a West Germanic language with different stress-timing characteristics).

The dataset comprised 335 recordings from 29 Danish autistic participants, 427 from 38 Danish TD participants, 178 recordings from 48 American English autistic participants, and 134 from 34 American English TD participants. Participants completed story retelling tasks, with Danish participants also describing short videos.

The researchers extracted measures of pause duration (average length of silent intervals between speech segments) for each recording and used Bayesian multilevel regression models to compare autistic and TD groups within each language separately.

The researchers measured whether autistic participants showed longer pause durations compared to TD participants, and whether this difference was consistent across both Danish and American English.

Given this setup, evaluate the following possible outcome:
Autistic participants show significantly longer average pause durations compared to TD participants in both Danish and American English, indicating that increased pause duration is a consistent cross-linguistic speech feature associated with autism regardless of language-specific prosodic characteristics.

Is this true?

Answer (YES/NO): YES